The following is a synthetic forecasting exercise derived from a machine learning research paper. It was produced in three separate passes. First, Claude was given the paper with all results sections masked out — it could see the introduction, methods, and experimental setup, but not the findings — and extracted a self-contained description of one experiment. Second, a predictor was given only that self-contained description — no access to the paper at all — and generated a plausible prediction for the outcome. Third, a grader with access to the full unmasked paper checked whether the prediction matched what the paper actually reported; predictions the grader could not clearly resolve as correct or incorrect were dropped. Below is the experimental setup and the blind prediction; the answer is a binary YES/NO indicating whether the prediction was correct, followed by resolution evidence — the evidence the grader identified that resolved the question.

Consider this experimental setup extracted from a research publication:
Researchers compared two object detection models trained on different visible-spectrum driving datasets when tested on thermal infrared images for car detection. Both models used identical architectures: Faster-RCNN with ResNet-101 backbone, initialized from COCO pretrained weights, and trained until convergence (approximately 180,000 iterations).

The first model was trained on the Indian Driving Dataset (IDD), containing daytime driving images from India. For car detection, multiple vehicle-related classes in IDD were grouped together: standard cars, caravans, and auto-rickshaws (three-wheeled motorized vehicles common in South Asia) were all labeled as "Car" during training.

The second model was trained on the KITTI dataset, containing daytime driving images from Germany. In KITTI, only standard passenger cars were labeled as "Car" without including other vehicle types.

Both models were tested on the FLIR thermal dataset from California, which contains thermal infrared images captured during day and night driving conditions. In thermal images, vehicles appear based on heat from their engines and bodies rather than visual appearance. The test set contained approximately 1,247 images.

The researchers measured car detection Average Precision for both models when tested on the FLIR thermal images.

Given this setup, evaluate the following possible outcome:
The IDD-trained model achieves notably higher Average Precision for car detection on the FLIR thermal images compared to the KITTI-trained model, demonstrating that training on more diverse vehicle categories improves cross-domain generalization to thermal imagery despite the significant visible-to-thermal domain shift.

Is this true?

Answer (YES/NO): YES